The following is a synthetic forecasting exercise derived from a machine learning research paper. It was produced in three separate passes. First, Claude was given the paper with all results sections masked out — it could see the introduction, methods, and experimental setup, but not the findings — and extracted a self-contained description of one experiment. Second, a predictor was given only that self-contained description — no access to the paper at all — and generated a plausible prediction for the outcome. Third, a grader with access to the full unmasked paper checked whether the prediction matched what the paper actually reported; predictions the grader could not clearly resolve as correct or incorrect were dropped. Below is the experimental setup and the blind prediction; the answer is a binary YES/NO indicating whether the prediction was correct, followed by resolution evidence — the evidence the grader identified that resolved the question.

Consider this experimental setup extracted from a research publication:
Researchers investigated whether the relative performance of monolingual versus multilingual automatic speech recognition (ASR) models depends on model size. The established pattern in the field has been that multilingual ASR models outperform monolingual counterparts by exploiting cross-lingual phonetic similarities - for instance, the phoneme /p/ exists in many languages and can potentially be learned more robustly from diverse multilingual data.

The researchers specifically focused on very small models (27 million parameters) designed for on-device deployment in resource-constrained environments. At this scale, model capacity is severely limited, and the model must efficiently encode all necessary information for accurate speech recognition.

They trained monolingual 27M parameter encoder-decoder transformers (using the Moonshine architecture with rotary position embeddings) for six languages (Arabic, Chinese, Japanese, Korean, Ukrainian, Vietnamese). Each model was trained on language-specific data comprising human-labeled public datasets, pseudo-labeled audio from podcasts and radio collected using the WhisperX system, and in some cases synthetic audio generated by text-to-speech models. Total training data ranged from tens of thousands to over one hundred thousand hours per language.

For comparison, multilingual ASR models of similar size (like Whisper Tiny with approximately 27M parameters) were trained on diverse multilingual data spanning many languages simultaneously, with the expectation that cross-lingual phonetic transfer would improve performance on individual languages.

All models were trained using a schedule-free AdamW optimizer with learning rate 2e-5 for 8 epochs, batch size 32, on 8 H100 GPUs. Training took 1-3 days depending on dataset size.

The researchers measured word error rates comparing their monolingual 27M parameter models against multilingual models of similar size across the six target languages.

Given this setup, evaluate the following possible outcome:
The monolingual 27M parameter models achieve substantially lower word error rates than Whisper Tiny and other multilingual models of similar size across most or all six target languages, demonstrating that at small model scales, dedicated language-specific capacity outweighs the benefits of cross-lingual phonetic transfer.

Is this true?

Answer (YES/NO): YES